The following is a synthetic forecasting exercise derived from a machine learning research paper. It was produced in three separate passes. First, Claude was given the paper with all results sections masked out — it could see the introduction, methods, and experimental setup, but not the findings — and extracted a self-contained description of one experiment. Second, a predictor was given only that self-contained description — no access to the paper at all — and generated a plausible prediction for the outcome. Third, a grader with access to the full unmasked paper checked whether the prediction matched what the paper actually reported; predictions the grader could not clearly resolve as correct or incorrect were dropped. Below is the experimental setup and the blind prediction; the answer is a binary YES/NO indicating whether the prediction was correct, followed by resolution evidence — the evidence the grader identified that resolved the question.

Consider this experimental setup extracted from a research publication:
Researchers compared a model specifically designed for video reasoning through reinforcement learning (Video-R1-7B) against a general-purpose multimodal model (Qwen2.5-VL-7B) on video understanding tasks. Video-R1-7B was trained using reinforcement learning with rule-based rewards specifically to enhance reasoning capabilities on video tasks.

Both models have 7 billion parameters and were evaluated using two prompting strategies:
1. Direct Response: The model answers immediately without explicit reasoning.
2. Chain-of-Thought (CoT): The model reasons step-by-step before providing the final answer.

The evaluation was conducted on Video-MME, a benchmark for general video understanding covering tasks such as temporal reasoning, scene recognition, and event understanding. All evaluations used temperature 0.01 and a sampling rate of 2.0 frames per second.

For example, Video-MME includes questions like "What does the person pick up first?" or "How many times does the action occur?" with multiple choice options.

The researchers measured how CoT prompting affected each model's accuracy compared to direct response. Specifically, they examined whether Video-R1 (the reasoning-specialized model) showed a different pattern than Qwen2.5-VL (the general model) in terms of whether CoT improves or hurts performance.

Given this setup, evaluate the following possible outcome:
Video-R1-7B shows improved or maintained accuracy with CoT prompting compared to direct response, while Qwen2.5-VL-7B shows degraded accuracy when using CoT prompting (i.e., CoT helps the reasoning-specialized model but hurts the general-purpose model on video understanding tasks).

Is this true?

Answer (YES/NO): NO